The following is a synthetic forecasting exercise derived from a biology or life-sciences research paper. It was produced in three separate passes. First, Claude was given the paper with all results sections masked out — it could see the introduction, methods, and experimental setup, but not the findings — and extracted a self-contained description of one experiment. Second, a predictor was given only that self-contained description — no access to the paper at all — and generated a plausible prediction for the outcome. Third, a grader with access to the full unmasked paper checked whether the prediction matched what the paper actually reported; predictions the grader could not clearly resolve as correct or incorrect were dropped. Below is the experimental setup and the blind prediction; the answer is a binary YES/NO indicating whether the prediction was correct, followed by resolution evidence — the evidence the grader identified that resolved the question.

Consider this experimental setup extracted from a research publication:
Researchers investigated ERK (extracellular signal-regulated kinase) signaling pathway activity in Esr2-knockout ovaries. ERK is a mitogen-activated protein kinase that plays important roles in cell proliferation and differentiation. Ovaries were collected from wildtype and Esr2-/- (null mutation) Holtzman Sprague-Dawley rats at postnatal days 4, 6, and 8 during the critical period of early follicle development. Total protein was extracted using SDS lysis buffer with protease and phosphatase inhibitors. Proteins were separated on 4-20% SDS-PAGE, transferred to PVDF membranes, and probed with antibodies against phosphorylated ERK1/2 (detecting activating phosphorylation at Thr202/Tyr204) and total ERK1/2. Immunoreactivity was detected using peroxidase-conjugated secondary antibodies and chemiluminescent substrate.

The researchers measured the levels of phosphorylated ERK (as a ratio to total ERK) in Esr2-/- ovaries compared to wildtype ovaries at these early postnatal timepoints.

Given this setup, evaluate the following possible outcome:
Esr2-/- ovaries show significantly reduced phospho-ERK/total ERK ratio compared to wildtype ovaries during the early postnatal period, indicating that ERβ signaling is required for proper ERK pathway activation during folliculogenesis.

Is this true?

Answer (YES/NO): NO